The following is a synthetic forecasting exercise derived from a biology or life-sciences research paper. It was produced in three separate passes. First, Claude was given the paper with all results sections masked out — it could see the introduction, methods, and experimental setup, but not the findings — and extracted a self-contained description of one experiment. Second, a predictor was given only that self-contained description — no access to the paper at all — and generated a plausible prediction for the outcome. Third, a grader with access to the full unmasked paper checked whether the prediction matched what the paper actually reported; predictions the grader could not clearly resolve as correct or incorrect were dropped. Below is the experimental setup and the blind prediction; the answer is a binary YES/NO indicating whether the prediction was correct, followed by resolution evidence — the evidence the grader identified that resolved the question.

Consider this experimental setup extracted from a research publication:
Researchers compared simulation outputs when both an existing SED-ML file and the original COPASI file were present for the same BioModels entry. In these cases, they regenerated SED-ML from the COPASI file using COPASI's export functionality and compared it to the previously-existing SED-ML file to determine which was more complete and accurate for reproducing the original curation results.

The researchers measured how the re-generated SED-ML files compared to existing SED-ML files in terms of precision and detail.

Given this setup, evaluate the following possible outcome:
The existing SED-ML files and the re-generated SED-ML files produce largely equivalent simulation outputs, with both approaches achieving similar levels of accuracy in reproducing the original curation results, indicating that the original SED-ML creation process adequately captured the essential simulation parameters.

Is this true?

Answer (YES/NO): NO